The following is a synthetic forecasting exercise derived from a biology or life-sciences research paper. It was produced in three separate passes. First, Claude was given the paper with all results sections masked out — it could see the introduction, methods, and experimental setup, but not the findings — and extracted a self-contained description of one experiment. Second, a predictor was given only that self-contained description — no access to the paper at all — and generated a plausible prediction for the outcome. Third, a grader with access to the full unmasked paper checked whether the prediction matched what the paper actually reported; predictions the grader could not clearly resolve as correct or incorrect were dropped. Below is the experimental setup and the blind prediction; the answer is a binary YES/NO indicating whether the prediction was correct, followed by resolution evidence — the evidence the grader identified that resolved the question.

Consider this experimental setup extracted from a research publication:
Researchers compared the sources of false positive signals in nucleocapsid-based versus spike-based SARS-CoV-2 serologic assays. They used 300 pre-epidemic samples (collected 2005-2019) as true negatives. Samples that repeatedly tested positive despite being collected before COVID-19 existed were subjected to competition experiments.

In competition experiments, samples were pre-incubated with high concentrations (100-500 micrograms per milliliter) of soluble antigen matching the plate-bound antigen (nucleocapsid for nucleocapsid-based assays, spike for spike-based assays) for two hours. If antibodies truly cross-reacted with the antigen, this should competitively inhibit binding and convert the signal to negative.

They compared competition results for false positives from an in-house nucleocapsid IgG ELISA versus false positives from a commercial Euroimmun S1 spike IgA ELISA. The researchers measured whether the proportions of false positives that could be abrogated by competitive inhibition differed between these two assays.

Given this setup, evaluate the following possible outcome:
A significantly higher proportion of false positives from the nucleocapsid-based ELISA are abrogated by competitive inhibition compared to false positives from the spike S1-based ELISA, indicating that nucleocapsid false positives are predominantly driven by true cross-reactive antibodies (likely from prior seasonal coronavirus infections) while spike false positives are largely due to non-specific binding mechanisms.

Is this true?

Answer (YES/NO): YES